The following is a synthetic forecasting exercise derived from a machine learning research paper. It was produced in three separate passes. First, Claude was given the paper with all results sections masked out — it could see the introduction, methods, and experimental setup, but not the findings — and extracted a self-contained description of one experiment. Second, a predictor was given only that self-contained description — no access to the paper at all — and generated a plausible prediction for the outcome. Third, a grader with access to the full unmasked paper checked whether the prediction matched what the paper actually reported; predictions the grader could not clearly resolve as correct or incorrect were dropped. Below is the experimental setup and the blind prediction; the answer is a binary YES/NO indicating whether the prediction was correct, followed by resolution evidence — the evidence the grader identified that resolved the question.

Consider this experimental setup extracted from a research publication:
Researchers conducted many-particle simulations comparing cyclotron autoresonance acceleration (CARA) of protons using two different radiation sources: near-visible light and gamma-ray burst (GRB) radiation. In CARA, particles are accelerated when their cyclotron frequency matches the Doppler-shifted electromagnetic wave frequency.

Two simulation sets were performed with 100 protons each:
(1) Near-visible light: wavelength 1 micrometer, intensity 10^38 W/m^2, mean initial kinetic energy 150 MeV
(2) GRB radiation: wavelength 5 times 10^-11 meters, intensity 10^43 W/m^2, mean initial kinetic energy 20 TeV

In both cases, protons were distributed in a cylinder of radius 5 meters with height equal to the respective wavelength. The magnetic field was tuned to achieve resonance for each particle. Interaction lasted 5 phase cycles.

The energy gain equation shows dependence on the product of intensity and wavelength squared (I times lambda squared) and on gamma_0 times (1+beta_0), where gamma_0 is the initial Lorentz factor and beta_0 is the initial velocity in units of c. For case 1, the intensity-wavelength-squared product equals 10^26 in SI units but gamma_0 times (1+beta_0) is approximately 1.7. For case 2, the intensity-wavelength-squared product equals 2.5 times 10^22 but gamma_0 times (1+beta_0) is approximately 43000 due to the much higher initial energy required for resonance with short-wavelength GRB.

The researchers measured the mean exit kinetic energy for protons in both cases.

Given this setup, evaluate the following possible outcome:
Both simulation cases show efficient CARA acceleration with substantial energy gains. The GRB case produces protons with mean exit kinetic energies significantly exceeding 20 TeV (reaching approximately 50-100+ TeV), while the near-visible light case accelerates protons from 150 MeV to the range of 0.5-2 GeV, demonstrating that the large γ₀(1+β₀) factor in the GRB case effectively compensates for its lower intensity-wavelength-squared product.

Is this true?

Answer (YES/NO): NO